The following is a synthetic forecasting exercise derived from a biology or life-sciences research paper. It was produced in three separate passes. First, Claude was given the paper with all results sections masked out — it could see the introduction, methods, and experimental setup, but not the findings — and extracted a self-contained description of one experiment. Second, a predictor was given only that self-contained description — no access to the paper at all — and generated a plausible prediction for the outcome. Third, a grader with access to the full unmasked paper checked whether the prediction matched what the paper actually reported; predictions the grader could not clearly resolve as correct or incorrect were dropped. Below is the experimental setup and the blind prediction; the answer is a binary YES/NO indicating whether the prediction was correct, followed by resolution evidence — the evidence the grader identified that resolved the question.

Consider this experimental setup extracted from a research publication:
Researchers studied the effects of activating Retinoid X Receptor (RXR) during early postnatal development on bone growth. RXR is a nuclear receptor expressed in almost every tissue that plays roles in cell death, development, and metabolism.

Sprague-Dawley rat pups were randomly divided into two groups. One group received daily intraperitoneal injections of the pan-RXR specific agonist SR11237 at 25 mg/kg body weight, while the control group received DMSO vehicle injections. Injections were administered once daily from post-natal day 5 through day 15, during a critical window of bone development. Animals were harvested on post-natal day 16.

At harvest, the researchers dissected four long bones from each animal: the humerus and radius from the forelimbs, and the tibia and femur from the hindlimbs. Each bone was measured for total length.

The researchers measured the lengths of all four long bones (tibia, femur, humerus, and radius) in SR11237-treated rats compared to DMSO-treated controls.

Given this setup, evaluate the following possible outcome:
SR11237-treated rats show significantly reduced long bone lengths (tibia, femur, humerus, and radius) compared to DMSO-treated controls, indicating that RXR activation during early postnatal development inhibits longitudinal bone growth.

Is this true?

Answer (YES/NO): YES